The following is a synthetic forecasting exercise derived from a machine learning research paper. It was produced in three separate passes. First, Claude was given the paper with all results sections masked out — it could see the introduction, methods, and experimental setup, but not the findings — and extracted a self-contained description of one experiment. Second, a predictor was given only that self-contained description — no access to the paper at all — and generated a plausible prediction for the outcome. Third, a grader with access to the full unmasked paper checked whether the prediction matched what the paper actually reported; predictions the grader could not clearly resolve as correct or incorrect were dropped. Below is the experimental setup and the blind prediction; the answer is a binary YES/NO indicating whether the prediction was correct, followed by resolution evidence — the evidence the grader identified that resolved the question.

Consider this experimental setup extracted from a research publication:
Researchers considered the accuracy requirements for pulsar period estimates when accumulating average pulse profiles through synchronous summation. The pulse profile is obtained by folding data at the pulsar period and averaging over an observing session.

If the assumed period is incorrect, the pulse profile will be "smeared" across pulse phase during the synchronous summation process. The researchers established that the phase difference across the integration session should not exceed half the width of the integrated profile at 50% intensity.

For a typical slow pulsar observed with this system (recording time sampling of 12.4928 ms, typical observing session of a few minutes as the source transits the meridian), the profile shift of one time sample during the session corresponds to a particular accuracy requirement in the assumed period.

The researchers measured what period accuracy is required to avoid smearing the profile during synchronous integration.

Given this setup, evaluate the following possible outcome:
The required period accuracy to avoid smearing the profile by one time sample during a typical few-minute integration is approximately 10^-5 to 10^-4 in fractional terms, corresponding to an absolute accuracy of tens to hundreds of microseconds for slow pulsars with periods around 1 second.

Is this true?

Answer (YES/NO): NO